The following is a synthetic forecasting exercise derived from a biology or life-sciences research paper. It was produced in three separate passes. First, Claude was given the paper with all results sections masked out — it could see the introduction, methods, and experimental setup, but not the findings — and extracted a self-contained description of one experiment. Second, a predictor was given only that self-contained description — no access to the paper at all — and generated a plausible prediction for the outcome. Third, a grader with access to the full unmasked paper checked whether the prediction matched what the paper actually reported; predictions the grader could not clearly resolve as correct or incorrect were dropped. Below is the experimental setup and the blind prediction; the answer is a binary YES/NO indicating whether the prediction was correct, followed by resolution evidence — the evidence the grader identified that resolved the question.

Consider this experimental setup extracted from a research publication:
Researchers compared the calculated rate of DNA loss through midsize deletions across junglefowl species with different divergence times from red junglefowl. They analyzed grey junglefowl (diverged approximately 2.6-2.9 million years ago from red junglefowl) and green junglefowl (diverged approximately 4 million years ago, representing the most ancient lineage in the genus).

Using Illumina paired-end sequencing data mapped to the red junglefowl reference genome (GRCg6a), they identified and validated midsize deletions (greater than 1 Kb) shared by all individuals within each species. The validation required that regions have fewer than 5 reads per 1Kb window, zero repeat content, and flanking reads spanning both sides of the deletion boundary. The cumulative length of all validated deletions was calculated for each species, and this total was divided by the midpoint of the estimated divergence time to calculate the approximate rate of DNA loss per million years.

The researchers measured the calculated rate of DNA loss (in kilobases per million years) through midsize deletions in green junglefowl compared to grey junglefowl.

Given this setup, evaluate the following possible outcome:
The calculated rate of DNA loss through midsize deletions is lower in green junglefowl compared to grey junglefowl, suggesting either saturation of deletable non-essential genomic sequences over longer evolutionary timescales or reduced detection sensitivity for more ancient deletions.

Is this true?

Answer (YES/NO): NO